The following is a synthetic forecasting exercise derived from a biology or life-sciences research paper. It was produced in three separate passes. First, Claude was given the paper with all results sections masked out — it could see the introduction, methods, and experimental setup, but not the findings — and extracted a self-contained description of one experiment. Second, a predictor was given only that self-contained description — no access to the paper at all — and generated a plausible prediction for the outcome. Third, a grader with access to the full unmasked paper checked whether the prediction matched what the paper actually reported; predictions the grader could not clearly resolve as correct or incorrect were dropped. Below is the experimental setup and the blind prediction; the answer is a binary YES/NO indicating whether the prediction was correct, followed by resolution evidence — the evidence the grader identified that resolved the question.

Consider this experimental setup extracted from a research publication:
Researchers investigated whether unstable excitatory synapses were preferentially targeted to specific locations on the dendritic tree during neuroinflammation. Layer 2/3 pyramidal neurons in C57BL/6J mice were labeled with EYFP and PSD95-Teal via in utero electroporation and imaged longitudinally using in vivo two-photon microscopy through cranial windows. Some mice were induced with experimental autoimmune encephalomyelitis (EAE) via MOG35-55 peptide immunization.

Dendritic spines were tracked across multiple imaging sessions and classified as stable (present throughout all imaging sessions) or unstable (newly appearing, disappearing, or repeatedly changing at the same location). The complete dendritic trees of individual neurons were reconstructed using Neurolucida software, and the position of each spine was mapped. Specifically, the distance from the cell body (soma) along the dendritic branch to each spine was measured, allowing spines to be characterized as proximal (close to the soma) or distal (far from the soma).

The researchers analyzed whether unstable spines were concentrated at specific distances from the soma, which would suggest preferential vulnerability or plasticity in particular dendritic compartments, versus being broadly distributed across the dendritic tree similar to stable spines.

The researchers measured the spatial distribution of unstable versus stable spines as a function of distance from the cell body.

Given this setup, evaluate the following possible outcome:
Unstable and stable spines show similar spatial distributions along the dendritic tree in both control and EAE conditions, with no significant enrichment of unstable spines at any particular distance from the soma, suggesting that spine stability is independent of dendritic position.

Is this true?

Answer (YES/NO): YES